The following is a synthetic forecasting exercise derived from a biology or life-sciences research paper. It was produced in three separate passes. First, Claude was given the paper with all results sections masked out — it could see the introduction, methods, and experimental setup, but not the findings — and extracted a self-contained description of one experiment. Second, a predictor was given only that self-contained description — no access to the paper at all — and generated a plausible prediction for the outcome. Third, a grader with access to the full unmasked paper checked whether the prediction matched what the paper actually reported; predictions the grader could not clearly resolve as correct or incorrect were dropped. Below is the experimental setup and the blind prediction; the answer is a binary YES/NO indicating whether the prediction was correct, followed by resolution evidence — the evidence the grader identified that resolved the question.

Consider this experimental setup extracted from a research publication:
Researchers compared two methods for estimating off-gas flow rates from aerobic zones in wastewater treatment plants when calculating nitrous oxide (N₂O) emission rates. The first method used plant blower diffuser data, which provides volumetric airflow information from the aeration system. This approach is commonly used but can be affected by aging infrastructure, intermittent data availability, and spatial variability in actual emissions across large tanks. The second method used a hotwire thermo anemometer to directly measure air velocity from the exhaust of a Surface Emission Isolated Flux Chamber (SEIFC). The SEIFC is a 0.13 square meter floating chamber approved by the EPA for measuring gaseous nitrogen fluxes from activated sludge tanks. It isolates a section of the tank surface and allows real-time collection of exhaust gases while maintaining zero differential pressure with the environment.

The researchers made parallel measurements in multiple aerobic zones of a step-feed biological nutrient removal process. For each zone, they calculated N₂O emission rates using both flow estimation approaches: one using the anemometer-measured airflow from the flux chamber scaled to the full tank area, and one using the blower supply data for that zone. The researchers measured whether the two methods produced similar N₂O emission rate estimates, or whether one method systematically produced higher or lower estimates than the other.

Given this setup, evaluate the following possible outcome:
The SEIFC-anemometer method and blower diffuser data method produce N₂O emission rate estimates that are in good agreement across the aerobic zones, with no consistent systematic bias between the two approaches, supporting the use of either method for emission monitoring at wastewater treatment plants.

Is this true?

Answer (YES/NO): NO